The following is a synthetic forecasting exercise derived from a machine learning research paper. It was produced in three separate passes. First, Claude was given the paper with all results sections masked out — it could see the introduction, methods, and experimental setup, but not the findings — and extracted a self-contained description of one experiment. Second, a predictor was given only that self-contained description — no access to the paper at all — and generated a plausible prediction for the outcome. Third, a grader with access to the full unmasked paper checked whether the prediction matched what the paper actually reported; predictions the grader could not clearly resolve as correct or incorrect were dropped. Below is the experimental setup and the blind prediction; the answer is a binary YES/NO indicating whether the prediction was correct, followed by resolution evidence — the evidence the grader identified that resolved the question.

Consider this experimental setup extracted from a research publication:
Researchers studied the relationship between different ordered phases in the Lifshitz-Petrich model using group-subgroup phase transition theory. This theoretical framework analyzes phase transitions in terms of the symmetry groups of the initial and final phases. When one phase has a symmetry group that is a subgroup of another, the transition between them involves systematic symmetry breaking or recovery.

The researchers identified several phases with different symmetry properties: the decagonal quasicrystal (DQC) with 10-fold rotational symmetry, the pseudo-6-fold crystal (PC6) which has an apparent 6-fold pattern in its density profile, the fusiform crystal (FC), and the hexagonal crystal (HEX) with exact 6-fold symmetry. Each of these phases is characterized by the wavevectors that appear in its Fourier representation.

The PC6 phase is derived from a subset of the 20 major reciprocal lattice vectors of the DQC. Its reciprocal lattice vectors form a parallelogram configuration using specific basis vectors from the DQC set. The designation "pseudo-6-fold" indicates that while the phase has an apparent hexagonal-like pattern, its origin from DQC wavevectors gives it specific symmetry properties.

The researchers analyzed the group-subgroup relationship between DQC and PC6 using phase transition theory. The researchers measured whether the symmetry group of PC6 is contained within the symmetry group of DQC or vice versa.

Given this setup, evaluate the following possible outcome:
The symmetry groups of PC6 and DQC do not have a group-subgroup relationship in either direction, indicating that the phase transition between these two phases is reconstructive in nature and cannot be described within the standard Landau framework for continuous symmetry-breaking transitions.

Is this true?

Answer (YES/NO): NO